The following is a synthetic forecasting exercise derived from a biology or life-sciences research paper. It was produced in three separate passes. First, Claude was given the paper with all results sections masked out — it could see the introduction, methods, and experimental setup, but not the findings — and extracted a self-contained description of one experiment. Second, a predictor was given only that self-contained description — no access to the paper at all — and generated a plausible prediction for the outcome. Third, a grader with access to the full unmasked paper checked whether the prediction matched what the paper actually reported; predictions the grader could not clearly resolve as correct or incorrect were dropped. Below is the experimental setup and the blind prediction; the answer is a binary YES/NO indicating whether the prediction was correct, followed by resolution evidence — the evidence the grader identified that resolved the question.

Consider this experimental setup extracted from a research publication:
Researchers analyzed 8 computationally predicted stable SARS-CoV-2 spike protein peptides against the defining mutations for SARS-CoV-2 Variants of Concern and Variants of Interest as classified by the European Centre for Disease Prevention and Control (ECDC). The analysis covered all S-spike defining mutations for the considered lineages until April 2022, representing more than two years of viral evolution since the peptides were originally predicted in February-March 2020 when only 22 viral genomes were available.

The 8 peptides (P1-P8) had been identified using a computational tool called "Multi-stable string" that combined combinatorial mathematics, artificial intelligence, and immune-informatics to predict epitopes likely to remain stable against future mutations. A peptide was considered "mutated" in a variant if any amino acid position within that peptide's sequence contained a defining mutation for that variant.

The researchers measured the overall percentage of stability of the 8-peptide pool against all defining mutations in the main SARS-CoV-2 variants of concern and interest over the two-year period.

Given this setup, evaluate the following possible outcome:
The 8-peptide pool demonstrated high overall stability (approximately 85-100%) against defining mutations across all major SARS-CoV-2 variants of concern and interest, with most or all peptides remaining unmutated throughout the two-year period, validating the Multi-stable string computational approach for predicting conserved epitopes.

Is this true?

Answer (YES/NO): YES